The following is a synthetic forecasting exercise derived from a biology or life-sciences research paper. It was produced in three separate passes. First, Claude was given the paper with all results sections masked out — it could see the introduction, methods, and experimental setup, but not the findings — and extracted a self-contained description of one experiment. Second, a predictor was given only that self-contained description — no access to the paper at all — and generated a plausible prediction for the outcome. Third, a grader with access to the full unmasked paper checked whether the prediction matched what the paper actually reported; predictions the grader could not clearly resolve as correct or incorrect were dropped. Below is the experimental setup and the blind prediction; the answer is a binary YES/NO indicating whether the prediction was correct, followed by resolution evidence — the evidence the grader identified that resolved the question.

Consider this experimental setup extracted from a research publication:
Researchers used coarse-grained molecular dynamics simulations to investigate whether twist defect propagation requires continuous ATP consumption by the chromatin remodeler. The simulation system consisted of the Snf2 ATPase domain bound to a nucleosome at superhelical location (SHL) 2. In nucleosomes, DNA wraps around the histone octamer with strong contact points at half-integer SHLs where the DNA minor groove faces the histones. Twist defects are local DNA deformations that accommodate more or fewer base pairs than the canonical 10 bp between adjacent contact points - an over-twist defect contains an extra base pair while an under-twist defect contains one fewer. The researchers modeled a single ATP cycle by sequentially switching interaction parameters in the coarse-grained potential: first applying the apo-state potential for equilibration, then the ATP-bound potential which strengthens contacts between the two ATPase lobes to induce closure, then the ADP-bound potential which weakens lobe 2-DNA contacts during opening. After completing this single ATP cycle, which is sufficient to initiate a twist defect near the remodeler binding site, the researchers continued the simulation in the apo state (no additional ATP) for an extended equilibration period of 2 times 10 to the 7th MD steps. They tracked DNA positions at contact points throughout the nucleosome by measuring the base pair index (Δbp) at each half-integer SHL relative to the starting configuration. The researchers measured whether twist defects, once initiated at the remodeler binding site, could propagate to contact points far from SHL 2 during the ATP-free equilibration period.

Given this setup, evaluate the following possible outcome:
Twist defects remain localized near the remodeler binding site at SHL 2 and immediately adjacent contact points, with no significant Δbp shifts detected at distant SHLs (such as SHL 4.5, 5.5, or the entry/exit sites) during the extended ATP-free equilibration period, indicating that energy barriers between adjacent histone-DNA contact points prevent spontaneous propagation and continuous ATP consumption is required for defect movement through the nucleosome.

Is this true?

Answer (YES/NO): NO